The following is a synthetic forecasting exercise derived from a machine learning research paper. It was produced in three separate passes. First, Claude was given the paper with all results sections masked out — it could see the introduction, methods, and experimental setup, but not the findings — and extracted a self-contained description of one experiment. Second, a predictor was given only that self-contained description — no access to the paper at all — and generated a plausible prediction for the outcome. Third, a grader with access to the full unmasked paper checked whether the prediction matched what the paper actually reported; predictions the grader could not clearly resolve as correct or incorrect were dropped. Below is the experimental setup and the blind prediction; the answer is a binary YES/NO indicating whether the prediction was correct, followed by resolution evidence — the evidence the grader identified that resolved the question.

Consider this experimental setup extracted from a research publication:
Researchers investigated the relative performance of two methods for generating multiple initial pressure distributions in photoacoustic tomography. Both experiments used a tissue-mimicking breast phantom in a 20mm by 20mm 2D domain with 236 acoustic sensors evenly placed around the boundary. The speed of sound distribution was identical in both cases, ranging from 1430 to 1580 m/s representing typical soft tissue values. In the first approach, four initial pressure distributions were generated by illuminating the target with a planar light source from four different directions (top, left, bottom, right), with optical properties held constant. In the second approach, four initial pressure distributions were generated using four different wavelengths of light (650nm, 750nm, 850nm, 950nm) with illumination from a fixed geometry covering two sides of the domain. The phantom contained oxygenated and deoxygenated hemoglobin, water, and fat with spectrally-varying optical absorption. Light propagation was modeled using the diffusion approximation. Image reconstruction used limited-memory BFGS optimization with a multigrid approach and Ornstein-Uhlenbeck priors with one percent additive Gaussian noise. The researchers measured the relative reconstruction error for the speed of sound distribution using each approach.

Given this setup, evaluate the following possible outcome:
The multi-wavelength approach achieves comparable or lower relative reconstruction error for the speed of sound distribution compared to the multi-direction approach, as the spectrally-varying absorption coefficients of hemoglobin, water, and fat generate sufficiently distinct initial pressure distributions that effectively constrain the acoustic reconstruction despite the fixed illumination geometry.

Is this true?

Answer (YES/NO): NO